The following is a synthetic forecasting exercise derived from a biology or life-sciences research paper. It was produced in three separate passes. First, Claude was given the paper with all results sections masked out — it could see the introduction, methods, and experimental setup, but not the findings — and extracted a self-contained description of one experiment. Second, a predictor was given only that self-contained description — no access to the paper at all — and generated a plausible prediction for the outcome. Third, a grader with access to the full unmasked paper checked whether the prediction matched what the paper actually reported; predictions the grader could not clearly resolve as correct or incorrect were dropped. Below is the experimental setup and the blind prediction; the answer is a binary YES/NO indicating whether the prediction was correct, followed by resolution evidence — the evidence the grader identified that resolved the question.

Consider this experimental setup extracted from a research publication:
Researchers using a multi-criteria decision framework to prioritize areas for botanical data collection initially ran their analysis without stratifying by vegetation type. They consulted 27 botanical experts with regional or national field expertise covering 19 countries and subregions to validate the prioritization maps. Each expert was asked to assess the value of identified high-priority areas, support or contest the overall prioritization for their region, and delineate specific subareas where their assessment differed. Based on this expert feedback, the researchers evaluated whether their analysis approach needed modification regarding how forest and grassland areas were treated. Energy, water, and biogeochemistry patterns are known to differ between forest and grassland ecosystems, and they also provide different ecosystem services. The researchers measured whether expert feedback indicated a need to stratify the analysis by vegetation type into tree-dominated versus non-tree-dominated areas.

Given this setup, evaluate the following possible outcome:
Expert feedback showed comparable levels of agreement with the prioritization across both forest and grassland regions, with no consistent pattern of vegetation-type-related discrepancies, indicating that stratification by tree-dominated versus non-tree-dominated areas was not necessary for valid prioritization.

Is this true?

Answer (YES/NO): NO